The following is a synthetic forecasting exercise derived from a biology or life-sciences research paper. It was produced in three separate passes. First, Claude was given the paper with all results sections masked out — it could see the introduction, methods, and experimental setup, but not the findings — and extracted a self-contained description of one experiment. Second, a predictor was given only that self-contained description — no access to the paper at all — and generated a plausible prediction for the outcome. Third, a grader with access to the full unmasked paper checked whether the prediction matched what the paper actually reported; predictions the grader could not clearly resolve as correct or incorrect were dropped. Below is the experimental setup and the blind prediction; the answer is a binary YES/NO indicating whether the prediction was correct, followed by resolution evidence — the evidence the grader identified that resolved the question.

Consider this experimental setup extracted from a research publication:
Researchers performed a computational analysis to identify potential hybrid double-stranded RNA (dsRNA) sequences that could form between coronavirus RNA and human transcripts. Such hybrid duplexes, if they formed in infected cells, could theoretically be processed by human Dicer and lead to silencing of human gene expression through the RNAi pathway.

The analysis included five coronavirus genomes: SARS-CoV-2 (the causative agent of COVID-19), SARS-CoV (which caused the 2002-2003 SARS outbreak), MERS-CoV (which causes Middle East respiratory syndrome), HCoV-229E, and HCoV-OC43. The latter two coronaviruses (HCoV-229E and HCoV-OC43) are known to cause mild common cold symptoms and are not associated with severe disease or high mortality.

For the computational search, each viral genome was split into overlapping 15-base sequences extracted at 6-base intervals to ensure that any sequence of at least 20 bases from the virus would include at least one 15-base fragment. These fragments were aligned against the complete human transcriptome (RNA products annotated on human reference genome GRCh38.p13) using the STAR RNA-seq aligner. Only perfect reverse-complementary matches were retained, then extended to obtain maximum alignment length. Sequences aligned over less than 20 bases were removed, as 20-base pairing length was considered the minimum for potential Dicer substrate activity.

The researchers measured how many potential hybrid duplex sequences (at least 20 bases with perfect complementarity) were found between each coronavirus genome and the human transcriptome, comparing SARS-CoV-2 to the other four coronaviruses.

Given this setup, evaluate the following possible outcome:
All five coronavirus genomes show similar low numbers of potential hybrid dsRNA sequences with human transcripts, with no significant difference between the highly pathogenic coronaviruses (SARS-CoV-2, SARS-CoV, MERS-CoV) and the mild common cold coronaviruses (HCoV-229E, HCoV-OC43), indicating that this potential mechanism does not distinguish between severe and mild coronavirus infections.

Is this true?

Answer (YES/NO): NO